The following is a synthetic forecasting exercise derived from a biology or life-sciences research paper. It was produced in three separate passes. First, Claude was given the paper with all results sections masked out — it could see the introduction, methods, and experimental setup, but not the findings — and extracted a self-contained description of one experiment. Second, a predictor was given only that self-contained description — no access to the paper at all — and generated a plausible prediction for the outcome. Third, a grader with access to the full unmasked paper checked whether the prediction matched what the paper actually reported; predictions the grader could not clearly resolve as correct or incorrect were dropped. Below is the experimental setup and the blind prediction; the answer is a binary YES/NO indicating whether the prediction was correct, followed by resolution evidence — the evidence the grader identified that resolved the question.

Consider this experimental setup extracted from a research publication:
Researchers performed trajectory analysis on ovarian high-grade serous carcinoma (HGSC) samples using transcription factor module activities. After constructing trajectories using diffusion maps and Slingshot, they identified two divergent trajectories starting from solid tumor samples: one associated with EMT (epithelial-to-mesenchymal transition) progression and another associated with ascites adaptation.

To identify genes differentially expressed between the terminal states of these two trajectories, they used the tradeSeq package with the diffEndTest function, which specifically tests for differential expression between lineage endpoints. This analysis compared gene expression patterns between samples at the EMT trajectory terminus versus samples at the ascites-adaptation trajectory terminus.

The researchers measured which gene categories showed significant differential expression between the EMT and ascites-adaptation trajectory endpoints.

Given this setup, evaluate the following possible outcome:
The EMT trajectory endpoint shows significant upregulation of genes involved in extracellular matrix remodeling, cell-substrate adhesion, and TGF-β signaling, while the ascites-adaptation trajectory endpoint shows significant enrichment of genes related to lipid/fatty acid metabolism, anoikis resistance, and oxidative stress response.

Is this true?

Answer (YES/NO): NO